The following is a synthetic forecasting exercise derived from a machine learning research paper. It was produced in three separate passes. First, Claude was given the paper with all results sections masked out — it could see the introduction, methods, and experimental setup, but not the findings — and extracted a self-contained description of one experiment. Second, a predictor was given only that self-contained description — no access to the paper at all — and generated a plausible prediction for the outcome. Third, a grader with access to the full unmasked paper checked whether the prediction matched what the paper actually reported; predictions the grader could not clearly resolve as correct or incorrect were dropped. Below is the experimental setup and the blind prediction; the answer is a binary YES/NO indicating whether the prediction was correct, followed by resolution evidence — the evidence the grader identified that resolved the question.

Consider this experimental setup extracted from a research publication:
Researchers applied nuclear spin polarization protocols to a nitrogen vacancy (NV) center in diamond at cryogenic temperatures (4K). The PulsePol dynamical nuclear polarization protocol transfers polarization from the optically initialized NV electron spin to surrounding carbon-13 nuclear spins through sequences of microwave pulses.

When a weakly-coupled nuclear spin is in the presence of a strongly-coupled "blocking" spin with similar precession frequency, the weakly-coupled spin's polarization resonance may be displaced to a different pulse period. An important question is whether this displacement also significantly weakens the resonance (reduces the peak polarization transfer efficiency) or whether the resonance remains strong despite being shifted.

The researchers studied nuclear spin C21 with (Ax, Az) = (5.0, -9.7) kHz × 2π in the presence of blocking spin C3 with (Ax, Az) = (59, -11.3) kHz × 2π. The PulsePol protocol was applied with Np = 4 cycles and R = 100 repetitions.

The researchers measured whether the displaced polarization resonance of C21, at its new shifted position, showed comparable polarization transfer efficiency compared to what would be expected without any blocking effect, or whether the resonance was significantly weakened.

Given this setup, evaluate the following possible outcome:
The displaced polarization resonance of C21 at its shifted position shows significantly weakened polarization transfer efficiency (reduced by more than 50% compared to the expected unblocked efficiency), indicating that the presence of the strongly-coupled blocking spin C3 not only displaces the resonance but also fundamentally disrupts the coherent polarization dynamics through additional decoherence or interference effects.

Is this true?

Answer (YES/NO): NO